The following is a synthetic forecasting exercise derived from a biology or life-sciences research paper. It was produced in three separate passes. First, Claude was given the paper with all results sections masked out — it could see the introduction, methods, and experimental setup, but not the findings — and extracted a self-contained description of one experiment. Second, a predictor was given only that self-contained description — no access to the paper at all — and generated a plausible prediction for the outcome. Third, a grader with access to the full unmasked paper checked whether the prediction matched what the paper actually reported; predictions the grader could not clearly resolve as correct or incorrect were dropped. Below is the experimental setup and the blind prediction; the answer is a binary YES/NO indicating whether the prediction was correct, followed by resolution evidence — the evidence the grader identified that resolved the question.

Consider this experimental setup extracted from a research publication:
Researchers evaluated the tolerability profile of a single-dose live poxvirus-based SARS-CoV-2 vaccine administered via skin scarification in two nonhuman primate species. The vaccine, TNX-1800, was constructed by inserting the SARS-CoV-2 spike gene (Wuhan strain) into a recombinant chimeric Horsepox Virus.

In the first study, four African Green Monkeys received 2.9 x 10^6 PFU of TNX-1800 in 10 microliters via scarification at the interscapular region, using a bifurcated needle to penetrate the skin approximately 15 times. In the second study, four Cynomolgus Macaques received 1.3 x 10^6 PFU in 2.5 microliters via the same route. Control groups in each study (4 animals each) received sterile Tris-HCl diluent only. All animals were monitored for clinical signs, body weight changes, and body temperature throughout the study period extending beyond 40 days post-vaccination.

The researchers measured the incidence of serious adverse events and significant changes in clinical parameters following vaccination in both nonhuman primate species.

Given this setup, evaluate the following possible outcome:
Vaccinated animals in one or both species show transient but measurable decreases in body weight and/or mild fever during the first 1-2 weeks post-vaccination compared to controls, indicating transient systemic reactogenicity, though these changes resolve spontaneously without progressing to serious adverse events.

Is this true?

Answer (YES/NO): NO